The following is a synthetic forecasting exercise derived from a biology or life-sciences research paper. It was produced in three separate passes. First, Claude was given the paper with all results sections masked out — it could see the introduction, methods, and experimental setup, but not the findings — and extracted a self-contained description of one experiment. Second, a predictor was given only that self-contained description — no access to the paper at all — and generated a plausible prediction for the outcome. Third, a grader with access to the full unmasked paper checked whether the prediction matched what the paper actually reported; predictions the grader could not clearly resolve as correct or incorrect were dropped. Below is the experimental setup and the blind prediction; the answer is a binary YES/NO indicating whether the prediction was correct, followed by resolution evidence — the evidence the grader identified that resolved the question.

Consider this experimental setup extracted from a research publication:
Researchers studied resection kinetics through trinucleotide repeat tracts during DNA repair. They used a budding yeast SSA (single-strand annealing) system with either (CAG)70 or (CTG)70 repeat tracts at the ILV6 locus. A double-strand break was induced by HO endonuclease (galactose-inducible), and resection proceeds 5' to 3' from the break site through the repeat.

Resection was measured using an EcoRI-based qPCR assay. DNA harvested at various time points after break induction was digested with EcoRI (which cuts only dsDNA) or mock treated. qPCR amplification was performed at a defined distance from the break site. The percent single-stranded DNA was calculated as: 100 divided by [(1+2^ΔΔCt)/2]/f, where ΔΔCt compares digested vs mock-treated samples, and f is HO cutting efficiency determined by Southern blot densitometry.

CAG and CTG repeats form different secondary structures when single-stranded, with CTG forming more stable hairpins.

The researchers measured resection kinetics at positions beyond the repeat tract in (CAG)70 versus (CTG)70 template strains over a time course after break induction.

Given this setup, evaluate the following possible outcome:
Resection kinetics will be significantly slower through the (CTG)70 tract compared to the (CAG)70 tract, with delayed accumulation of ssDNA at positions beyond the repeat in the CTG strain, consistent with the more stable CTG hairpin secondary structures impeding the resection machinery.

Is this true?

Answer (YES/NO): NO